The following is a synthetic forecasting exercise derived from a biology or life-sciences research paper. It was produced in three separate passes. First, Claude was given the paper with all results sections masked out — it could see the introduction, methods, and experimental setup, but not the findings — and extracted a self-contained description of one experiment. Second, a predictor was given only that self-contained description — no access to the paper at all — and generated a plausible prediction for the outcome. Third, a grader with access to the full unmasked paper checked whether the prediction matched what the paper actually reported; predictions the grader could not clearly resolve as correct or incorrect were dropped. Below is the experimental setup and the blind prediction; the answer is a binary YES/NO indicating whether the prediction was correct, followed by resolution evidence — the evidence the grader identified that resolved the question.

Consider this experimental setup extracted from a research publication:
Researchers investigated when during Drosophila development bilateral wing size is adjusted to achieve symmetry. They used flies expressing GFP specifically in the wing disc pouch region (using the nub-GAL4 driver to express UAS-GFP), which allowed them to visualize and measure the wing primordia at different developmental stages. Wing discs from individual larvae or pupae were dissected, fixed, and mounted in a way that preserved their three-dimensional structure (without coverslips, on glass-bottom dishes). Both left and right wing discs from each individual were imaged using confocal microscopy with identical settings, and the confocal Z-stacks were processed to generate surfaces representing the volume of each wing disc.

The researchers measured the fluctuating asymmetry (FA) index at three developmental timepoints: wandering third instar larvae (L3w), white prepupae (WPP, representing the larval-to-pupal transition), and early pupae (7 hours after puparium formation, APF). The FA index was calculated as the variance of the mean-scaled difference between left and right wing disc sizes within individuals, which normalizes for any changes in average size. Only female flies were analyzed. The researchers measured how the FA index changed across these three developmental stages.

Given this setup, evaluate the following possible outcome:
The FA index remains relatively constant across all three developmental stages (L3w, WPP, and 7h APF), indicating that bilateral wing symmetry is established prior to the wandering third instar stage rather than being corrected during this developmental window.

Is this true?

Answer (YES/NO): NO